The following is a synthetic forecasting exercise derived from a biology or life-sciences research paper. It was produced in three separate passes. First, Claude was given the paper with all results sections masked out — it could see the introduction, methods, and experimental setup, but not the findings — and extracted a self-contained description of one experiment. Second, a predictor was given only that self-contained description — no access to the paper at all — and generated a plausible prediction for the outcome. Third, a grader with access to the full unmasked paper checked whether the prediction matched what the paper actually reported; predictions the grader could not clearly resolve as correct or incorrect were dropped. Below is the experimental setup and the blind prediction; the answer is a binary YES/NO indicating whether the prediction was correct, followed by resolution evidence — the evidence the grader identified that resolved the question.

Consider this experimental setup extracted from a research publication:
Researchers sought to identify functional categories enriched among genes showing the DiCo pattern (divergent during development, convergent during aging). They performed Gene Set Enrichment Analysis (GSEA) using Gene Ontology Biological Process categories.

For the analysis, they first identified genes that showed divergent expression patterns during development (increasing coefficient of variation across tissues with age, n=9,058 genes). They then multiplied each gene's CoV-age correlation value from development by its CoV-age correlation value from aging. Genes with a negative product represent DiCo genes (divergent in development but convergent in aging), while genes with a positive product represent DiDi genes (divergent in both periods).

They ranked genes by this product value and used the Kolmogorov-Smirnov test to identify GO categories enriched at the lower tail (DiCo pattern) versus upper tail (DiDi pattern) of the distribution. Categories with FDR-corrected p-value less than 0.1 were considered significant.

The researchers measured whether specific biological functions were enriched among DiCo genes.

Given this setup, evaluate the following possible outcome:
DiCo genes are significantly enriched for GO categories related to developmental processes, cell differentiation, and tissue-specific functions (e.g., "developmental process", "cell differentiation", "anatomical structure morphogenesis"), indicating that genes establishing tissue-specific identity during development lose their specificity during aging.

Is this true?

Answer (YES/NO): NO